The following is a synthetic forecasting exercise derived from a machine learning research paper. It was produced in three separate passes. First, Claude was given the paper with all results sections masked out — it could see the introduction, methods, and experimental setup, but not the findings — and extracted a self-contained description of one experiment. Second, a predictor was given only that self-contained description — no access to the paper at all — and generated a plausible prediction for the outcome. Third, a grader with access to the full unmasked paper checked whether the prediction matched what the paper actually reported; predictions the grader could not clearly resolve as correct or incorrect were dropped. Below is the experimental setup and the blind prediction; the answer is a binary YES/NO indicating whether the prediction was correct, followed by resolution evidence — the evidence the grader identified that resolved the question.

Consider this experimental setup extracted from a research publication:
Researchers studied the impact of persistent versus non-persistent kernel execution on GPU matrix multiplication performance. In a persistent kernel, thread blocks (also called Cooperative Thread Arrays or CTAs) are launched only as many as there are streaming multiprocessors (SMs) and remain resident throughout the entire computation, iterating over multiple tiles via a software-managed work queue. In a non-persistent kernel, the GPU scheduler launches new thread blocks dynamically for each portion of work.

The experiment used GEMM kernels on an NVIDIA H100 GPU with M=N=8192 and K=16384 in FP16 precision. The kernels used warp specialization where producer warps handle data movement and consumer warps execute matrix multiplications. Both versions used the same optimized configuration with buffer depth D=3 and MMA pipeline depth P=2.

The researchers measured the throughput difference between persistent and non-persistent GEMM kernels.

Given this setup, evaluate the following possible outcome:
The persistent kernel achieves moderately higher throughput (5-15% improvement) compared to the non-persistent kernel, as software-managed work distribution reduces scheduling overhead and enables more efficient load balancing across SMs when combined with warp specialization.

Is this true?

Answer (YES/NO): NO